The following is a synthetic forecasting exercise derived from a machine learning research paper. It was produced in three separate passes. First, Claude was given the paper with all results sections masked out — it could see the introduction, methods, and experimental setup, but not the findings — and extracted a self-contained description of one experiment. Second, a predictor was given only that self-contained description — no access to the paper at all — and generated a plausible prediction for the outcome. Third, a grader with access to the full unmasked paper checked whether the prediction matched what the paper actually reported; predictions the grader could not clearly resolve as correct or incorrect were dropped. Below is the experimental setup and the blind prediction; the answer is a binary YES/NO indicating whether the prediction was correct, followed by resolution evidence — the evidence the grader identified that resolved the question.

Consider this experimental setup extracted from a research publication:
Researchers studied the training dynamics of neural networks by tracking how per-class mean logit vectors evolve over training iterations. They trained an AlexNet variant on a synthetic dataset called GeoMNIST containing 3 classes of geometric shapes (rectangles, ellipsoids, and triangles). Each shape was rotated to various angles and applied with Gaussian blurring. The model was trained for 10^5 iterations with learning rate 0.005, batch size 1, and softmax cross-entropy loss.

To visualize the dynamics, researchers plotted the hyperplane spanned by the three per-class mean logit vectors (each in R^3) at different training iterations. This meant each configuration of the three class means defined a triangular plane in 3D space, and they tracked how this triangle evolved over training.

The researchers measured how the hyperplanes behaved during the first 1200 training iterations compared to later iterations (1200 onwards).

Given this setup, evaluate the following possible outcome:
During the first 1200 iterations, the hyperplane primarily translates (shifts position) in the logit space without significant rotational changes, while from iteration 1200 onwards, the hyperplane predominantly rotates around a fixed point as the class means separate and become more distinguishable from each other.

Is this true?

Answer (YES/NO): NO